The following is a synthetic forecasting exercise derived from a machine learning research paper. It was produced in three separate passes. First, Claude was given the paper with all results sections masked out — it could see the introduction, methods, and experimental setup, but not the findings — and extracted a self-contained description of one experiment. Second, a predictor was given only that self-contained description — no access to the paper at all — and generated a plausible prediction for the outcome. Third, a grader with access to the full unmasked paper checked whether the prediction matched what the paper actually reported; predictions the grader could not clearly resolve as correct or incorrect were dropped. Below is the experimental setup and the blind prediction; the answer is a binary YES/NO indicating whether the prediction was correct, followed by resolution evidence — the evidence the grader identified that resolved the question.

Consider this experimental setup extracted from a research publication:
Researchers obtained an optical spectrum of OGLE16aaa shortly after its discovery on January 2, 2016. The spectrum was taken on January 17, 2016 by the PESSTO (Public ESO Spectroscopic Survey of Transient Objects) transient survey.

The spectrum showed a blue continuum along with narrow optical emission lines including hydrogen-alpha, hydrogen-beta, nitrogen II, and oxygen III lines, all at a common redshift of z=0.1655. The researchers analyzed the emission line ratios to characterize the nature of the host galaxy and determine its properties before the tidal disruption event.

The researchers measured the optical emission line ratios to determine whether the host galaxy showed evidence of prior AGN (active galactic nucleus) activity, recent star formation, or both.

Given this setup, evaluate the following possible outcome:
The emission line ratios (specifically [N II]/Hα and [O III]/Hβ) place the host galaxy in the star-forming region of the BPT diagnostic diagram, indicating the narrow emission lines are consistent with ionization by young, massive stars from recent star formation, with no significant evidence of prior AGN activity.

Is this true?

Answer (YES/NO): NO